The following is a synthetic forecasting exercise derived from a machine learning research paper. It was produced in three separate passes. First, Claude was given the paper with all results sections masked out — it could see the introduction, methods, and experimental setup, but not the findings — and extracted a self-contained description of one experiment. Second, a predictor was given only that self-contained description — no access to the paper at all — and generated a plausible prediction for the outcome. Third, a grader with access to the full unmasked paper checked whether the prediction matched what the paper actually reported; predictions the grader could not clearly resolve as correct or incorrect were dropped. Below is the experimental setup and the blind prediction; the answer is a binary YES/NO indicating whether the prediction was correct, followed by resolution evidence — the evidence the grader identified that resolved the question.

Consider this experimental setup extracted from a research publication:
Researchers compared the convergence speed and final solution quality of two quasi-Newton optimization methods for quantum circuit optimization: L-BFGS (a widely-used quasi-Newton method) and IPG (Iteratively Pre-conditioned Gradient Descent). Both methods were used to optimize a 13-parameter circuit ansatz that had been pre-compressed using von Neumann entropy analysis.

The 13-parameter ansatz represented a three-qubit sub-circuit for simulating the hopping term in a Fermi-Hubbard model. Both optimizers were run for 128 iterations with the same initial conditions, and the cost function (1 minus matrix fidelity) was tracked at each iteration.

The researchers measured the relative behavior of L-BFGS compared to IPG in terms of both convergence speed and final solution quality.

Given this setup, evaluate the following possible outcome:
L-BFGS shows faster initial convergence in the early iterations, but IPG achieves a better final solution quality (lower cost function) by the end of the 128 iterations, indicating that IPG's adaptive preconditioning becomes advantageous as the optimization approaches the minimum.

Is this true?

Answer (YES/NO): YES